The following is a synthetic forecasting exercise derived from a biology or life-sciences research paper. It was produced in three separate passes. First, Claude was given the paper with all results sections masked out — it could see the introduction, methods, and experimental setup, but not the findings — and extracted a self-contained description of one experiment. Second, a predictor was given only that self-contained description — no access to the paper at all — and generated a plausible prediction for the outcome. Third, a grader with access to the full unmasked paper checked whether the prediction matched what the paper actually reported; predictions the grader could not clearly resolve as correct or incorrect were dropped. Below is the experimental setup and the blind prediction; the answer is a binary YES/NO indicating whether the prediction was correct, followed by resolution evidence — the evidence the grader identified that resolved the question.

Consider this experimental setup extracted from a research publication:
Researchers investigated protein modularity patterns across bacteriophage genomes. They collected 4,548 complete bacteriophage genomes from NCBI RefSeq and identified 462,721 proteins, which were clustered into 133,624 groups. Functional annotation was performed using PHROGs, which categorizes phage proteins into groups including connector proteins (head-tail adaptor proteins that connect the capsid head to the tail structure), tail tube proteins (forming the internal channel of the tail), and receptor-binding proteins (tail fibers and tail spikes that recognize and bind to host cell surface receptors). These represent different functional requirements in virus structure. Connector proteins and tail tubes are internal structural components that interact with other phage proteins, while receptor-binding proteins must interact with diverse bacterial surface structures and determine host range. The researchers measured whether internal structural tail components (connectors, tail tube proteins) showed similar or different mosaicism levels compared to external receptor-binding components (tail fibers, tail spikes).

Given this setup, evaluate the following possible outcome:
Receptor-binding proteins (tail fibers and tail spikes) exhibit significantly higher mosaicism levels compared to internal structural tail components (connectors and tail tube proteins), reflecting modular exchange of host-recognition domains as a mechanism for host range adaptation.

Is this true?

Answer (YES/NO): YES